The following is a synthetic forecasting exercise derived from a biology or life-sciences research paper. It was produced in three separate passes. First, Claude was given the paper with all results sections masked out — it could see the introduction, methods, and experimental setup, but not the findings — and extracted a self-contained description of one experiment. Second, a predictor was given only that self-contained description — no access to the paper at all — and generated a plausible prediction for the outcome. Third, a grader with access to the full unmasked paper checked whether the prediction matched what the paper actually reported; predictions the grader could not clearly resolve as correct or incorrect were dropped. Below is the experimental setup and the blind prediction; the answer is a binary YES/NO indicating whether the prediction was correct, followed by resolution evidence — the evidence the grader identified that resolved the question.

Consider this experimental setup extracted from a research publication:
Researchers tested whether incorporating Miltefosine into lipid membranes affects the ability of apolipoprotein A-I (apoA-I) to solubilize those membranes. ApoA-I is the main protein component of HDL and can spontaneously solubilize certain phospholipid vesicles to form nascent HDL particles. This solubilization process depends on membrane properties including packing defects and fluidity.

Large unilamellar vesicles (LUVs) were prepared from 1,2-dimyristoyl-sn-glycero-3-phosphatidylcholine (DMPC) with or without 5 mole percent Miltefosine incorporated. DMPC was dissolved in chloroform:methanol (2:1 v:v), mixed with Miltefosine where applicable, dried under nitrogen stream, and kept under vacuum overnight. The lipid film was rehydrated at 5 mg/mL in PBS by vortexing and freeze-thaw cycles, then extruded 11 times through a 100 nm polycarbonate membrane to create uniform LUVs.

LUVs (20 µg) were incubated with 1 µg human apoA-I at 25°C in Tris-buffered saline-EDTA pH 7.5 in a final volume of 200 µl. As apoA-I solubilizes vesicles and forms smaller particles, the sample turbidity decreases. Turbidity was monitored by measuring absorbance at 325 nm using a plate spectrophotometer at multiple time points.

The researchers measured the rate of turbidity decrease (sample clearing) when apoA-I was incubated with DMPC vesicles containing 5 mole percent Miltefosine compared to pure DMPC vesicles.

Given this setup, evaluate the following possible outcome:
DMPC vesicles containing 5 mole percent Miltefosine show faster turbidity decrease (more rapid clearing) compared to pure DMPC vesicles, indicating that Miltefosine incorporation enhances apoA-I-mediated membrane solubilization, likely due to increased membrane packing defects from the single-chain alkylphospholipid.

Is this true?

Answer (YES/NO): YES